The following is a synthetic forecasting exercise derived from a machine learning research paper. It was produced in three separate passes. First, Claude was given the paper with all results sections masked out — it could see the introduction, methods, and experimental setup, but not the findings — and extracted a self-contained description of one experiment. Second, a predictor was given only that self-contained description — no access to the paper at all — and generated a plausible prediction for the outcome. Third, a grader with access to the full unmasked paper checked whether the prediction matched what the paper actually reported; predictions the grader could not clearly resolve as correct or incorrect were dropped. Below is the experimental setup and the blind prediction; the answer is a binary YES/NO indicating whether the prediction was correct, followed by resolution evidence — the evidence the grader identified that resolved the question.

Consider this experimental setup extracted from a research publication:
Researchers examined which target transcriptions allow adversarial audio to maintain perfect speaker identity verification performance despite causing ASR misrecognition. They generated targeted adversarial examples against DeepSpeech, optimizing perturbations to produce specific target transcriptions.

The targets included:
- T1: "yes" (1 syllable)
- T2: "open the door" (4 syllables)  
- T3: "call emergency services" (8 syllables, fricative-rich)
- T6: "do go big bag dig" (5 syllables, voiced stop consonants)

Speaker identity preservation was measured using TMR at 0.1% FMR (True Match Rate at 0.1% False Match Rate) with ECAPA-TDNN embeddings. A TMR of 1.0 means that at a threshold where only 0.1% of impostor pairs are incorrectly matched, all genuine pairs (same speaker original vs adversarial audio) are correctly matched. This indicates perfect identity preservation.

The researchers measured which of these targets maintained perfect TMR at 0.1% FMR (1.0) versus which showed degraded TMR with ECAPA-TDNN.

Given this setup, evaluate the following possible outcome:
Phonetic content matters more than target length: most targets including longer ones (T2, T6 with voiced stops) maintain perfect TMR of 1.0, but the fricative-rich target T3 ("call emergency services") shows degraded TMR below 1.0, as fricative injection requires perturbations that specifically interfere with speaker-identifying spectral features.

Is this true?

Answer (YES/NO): YES